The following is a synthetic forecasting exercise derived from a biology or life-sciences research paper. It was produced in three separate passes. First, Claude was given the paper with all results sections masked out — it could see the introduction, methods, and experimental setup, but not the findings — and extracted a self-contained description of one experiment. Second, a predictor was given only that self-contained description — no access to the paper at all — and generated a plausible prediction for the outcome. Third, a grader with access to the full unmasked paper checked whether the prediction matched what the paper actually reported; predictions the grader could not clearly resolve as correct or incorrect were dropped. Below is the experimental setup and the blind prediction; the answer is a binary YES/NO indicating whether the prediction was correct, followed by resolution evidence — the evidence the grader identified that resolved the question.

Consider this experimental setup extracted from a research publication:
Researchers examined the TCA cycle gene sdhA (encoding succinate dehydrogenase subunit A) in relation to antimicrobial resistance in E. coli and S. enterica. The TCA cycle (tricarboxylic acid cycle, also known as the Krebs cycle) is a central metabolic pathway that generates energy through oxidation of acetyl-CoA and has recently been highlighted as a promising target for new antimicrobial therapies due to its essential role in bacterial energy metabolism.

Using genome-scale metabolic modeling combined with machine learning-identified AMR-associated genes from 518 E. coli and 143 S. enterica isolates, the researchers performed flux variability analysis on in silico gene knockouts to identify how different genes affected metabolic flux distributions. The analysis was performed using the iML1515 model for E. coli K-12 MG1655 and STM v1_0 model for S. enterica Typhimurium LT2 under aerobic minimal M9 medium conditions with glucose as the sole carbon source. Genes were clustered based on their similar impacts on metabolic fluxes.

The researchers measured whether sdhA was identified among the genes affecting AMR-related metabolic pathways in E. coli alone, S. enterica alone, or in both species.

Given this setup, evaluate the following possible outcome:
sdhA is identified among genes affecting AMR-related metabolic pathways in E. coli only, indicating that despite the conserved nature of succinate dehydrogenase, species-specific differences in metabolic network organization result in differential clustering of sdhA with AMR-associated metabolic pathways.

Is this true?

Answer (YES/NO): NO